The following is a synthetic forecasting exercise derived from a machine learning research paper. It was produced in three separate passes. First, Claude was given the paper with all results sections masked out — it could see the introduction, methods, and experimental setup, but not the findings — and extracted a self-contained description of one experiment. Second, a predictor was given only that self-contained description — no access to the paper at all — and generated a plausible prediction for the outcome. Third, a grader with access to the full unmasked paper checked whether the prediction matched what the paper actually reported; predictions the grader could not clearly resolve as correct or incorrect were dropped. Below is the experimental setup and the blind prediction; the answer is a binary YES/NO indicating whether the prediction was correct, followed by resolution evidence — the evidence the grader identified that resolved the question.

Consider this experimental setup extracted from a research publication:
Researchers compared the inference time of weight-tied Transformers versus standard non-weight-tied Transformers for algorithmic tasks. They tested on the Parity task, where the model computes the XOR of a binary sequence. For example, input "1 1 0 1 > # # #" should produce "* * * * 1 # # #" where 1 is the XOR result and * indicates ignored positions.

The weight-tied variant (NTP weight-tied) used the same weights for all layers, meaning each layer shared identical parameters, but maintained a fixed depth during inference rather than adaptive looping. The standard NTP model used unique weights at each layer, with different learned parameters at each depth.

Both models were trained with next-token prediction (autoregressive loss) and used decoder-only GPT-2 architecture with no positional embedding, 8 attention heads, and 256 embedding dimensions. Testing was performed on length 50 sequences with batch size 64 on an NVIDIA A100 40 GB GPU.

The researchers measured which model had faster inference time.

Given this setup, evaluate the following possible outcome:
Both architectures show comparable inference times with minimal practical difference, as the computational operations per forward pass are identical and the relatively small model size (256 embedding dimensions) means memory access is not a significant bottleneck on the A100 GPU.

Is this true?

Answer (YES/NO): NO